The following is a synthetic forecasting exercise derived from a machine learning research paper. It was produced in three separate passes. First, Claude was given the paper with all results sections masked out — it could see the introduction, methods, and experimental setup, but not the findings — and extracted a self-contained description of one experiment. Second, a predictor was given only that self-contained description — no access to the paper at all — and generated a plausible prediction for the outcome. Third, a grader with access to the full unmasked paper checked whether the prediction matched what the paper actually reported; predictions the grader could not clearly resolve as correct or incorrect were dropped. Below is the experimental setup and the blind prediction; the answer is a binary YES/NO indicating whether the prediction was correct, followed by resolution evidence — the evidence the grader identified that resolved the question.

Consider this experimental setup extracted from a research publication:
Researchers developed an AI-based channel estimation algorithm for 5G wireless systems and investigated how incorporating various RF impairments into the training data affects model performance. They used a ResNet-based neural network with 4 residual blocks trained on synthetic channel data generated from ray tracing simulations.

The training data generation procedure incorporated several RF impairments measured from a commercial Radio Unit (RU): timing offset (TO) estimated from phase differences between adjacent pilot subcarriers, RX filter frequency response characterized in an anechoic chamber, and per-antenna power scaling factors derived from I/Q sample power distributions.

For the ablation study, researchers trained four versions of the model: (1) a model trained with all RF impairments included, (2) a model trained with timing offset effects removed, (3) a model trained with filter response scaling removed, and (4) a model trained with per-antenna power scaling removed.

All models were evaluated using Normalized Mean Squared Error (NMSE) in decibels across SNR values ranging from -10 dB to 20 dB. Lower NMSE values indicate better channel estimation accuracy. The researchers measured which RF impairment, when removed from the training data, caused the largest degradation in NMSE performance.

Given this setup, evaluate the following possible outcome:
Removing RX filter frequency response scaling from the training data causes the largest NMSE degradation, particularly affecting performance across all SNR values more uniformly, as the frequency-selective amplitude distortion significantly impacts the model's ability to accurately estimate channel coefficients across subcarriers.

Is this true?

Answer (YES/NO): NO